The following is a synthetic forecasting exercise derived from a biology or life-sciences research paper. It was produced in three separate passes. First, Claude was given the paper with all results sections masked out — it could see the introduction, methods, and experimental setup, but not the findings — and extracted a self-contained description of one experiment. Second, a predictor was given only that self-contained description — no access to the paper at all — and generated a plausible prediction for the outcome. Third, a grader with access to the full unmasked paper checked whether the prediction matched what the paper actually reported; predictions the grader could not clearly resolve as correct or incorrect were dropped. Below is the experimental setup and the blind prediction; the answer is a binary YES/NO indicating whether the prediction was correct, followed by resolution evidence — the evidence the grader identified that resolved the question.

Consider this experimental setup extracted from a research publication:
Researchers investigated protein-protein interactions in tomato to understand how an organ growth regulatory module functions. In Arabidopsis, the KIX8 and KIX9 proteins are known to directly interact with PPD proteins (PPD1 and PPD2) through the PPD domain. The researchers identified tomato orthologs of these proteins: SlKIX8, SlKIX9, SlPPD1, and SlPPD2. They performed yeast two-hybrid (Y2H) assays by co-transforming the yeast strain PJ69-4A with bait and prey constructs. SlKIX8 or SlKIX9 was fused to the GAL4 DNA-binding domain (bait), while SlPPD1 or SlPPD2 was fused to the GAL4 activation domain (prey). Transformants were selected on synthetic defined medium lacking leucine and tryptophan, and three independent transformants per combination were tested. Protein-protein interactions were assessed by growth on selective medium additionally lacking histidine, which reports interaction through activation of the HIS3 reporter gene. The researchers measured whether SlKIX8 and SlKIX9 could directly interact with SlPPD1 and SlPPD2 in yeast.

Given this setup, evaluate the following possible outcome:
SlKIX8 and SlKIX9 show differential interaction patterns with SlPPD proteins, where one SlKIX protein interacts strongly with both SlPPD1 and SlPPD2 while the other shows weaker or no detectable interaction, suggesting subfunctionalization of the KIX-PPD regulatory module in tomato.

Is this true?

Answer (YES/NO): NO